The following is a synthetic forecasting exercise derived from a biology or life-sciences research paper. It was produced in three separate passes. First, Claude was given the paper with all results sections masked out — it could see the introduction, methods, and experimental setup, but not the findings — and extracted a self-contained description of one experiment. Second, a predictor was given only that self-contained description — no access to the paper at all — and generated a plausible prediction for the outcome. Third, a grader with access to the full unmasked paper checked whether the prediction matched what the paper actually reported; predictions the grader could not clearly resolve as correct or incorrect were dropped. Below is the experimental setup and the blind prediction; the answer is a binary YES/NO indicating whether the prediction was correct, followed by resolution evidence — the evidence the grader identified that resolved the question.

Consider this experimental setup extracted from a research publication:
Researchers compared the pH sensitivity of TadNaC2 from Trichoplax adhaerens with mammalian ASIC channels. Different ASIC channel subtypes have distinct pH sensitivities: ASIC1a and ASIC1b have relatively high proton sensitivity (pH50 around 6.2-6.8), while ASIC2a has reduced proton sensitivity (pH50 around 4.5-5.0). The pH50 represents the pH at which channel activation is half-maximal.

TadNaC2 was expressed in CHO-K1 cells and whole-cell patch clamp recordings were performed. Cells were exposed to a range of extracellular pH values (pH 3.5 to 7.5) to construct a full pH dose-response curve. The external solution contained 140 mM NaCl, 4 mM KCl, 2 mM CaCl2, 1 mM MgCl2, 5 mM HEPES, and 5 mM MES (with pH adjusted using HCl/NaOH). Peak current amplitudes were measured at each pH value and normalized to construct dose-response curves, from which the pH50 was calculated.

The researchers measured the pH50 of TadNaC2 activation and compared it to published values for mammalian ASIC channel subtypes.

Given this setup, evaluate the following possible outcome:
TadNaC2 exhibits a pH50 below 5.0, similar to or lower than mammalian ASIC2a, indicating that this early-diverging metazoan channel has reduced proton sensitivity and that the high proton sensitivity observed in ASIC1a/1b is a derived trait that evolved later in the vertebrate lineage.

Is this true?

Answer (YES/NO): NO